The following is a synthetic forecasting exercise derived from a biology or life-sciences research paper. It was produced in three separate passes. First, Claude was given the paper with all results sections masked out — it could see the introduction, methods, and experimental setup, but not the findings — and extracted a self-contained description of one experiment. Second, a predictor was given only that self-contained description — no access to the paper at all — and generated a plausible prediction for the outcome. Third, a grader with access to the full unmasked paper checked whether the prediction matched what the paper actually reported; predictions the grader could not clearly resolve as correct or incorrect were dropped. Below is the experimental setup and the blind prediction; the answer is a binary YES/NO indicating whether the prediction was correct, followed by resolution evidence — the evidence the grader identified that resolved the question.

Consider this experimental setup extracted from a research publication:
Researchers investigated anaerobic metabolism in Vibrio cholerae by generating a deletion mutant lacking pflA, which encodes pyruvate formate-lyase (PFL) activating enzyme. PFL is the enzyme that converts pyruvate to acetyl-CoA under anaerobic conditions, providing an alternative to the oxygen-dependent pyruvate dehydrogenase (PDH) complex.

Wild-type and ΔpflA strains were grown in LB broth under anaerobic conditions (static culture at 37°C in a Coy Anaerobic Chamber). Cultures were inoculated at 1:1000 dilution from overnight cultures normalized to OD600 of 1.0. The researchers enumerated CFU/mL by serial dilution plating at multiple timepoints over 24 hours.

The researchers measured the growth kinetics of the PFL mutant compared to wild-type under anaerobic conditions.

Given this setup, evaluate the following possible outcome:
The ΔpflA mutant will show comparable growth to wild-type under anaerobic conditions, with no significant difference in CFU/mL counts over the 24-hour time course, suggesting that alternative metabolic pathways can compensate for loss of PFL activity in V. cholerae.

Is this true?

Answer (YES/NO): NO